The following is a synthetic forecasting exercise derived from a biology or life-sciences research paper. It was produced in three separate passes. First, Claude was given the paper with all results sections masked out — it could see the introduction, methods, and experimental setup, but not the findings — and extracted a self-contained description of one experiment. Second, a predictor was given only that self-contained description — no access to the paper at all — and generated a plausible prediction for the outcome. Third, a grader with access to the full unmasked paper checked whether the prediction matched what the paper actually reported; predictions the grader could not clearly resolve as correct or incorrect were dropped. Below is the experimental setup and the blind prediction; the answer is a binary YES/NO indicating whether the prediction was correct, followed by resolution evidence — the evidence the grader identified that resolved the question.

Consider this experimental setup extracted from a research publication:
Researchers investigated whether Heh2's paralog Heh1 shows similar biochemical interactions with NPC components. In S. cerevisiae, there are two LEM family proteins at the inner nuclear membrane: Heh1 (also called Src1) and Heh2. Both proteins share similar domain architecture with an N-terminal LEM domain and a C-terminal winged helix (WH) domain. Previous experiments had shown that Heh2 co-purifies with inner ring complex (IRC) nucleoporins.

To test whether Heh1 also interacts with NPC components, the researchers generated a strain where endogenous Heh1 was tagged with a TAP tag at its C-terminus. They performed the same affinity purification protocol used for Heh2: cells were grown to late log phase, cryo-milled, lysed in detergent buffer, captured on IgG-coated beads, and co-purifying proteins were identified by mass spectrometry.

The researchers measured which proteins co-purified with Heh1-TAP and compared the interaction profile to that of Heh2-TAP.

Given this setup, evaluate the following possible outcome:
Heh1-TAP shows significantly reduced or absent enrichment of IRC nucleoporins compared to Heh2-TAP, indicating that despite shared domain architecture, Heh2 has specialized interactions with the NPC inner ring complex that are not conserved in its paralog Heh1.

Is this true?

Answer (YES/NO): YES